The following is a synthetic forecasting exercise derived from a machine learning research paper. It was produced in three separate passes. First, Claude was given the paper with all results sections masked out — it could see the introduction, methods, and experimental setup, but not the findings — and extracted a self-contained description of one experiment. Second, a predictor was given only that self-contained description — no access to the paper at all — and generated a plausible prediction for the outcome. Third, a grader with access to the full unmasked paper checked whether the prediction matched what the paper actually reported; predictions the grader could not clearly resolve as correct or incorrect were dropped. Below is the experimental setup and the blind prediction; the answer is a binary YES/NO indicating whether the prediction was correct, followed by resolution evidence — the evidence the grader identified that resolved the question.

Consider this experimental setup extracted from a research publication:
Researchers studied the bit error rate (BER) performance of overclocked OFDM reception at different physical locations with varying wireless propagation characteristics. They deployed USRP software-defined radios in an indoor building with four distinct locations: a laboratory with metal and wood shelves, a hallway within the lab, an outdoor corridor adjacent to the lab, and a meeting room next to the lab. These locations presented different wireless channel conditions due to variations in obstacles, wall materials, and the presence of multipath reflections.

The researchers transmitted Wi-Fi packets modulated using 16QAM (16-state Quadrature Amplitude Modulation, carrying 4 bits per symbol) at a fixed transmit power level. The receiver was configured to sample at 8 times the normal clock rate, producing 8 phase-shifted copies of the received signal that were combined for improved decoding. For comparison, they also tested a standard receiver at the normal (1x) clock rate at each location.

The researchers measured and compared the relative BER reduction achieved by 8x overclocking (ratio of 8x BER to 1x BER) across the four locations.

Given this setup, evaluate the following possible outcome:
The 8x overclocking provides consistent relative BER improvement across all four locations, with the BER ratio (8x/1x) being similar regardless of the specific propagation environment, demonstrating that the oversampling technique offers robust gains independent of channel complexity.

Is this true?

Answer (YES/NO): NO